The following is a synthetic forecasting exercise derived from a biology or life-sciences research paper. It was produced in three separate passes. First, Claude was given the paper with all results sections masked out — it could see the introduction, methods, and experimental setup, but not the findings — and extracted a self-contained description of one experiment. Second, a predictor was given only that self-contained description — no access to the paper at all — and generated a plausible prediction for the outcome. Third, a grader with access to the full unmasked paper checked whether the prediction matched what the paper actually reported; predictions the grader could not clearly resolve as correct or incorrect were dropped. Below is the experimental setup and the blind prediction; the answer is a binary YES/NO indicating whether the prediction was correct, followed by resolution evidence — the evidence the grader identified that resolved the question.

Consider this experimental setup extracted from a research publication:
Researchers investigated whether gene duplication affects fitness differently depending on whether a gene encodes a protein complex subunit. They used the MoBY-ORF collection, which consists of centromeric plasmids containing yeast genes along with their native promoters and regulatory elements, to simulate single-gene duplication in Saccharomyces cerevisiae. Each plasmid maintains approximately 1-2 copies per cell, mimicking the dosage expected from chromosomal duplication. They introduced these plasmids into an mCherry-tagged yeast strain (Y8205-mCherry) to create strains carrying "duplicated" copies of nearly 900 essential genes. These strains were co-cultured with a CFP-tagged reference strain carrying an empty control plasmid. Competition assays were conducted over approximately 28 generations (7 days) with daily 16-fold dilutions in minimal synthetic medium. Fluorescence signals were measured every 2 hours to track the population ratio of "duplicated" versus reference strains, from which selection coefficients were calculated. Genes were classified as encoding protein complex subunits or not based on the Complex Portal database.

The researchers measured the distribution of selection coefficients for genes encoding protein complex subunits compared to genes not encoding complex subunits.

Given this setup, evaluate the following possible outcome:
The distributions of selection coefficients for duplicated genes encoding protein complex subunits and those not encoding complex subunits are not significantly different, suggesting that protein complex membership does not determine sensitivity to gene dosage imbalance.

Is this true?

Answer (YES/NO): YES